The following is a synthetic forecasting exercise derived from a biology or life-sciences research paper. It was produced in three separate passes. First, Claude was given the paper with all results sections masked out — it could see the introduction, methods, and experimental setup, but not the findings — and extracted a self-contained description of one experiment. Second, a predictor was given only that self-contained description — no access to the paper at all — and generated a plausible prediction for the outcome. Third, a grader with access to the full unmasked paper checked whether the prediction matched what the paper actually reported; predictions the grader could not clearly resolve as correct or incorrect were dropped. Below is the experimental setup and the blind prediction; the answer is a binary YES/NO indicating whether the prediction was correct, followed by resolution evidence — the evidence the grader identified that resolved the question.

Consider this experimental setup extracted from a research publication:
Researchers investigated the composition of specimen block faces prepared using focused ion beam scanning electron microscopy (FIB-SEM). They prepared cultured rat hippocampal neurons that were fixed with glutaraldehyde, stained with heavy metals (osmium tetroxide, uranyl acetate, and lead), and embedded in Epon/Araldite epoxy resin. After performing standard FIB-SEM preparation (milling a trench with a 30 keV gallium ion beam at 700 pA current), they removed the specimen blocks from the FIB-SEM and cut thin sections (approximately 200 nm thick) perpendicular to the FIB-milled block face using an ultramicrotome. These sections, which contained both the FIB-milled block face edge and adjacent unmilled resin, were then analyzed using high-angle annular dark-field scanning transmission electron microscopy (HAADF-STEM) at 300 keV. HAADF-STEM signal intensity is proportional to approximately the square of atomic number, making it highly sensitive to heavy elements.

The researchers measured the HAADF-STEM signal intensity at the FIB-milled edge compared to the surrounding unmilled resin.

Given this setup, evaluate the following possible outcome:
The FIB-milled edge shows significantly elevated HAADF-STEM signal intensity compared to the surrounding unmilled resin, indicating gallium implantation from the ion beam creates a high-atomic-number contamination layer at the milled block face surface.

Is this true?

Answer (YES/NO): YES